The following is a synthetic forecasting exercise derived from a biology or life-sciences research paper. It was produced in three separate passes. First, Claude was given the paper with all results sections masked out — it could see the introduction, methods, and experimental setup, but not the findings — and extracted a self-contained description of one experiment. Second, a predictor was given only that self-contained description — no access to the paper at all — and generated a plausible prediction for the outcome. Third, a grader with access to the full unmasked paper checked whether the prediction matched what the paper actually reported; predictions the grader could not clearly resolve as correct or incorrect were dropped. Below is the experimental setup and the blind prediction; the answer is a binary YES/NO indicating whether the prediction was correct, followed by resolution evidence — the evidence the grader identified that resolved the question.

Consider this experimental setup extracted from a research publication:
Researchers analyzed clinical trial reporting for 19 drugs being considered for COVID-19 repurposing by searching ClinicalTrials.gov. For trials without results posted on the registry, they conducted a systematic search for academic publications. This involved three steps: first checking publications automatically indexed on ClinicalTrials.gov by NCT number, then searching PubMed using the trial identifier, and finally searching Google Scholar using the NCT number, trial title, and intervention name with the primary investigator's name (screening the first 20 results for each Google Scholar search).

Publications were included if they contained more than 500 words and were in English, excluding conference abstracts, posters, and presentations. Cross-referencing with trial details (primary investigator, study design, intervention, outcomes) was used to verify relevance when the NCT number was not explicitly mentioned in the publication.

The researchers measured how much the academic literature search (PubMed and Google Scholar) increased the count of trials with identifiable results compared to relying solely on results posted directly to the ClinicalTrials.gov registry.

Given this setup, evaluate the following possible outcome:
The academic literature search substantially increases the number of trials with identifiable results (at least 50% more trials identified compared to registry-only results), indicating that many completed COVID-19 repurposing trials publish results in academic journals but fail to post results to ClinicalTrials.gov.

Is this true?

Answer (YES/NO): YES